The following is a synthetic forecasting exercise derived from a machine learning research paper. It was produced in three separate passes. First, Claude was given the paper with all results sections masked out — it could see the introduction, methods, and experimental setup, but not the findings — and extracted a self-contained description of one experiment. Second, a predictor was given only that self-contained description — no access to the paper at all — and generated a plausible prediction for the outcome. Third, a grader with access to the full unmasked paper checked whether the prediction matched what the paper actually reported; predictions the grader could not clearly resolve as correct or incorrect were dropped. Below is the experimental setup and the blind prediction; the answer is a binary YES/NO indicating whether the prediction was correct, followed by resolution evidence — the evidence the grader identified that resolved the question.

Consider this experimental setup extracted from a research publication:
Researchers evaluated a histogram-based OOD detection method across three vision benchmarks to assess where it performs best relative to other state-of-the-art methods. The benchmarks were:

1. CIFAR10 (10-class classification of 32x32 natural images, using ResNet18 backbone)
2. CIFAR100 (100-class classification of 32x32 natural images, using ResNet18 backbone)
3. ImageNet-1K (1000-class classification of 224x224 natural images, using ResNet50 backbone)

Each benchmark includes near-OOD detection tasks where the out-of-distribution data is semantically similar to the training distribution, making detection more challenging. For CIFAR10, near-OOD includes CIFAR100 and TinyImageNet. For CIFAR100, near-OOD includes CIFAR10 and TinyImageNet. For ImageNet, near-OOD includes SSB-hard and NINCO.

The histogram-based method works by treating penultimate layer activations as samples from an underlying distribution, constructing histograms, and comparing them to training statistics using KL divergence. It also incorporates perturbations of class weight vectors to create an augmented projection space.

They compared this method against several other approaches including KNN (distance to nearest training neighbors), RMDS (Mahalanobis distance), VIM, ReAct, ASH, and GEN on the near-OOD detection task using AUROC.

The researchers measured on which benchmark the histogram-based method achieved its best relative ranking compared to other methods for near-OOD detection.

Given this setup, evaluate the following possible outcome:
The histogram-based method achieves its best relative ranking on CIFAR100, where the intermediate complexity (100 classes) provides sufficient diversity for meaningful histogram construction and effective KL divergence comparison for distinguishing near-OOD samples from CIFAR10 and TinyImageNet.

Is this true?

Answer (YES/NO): NO